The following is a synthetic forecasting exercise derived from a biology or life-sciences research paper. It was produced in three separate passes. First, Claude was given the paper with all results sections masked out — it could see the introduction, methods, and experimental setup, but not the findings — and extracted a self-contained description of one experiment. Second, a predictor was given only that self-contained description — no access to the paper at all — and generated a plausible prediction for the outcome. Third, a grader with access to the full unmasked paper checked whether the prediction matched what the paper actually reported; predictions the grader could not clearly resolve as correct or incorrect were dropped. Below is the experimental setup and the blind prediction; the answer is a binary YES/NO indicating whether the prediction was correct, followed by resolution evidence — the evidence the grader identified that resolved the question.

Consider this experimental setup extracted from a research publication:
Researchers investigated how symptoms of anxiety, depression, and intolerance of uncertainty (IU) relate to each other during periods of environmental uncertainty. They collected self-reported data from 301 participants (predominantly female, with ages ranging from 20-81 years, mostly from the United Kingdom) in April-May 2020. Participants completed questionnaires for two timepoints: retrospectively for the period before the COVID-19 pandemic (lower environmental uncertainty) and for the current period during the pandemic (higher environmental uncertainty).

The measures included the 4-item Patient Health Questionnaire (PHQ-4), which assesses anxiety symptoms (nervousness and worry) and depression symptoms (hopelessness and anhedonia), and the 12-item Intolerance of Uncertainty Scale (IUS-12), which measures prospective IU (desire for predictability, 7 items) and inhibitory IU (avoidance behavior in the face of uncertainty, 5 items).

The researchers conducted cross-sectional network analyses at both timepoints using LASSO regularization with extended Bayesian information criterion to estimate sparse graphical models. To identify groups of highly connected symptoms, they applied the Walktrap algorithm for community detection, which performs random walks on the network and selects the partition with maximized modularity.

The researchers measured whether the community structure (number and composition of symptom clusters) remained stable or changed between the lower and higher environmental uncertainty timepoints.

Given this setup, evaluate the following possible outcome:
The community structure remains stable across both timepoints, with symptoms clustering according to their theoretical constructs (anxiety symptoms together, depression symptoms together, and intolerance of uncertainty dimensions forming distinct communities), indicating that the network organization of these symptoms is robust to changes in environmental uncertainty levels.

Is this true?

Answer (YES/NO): NO